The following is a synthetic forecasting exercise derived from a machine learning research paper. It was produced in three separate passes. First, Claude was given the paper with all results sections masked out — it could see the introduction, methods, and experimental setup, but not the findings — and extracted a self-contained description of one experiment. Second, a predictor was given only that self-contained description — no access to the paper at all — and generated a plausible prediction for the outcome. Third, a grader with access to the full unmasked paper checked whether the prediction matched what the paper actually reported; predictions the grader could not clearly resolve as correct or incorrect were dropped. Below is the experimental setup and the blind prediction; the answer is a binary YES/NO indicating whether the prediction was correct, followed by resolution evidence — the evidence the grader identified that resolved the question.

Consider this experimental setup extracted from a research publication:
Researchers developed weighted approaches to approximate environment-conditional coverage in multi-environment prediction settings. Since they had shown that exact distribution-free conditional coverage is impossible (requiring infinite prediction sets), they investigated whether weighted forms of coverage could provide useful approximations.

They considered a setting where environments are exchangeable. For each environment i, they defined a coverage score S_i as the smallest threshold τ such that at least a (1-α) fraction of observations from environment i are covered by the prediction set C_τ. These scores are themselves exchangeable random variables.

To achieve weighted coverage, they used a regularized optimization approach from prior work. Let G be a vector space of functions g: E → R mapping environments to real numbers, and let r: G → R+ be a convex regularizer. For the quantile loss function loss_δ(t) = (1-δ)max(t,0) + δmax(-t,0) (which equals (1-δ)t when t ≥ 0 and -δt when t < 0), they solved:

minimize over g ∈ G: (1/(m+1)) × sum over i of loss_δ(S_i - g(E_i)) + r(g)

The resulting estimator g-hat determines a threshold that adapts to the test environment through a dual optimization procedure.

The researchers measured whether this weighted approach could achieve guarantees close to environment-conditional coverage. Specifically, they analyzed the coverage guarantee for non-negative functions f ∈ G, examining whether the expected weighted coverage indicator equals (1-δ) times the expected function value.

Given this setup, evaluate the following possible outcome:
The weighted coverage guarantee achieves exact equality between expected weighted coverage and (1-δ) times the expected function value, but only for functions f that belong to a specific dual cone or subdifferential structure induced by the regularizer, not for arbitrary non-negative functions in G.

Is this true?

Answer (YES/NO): NO